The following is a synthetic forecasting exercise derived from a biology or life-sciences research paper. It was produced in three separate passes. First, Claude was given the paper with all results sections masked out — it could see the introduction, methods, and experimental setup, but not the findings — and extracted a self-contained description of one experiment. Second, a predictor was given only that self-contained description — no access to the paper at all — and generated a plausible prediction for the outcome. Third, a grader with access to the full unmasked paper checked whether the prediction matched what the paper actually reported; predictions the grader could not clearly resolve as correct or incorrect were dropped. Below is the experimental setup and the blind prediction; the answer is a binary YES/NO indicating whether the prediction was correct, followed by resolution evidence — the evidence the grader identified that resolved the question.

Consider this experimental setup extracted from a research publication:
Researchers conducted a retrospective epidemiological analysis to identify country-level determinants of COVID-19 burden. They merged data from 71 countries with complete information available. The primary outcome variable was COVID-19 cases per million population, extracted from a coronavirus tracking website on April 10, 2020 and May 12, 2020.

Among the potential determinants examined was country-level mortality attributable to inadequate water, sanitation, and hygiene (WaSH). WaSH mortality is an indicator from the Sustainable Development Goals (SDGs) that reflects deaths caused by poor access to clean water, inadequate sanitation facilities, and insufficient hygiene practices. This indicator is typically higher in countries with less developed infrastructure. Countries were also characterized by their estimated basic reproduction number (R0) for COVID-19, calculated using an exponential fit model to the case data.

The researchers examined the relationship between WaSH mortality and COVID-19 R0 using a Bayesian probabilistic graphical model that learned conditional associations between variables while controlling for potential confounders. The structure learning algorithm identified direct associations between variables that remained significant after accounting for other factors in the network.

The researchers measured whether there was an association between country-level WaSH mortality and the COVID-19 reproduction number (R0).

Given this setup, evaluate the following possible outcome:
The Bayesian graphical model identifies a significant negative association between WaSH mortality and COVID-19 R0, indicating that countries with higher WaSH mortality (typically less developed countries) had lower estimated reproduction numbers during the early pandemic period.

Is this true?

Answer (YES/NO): NO